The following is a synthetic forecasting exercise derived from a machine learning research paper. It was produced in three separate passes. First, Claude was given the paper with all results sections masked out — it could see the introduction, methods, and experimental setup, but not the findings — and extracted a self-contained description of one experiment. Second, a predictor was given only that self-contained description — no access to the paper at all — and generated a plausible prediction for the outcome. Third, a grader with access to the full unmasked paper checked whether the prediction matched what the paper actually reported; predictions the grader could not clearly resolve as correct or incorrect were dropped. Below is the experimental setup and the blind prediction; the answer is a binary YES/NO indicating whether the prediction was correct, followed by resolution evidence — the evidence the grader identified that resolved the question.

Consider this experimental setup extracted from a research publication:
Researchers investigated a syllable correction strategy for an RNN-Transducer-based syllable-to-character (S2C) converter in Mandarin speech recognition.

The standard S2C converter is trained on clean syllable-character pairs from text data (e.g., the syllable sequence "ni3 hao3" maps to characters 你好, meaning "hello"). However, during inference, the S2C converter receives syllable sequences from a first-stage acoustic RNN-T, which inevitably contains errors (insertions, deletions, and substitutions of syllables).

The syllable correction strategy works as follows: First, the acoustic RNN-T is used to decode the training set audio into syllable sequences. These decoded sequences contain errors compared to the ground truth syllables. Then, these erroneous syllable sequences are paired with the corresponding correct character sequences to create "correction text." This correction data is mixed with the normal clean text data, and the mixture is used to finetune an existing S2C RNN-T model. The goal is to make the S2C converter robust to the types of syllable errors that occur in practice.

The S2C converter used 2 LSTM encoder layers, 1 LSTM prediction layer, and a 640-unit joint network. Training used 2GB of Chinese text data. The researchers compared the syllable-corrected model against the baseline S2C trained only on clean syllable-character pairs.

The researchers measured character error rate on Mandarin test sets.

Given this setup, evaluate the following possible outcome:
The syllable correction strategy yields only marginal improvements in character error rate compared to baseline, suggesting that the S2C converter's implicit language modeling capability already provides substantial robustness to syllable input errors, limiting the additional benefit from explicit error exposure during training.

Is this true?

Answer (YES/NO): YES